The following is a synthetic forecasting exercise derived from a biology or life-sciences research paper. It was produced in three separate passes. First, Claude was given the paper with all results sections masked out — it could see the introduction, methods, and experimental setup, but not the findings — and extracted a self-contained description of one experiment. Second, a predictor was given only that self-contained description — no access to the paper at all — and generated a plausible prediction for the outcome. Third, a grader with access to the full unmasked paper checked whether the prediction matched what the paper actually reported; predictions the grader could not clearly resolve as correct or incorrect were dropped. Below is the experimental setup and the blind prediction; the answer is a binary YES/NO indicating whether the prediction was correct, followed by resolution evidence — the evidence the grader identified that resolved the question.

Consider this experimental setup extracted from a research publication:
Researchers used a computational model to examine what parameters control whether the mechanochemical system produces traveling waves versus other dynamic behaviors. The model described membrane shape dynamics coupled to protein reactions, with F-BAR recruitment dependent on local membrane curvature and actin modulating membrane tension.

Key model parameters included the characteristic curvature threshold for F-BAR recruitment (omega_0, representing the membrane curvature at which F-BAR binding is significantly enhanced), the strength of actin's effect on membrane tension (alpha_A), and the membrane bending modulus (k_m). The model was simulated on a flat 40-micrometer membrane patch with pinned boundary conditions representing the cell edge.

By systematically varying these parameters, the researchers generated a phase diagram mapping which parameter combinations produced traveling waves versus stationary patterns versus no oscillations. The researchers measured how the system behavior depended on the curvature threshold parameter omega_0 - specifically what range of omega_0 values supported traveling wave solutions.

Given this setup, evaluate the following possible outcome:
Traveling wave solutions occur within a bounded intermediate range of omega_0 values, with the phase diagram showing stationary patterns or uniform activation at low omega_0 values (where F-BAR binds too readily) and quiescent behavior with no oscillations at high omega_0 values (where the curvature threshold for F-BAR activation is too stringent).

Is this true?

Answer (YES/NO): NO